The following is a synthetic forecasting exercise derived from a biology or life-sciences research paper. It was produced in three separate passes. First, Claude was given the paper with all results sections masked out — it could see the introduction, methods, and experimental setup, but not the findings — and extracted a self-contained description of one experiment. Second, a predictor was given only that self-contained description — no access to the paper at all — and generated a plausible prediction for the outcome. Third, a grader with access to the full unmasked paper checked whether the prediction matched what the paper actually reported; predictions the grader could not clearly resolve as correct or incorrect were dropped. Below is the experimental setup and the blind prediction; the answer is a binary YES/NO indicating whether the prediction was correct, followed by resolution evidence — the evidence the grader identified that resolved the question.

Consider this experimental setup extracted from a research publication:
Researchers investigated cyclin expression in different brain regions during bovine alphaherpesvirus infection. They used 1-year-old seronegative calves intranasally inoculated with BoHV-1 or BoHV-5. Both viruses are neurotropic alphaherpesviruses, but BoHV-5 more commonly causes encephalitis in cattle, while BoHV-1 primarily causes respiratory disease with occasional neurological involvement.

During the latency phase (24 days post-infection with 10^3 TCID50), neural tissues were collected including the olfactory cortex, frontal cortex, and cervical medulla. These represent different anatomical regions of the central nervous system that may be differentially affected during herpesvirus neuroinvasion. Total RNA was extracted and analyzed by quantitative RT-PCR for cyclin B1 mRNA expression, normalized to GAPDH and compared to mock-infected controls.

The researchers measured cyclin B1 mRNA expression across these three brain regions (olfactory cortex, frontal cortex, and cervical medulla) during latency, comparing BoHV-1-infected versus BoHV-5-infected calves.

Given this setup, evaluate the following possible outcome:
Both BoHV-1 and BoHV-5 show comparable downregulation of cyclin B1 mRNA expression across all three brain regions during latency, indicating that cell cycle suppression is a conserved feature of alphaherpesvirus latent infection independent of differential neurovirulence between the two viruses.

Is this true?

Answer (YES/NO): NO